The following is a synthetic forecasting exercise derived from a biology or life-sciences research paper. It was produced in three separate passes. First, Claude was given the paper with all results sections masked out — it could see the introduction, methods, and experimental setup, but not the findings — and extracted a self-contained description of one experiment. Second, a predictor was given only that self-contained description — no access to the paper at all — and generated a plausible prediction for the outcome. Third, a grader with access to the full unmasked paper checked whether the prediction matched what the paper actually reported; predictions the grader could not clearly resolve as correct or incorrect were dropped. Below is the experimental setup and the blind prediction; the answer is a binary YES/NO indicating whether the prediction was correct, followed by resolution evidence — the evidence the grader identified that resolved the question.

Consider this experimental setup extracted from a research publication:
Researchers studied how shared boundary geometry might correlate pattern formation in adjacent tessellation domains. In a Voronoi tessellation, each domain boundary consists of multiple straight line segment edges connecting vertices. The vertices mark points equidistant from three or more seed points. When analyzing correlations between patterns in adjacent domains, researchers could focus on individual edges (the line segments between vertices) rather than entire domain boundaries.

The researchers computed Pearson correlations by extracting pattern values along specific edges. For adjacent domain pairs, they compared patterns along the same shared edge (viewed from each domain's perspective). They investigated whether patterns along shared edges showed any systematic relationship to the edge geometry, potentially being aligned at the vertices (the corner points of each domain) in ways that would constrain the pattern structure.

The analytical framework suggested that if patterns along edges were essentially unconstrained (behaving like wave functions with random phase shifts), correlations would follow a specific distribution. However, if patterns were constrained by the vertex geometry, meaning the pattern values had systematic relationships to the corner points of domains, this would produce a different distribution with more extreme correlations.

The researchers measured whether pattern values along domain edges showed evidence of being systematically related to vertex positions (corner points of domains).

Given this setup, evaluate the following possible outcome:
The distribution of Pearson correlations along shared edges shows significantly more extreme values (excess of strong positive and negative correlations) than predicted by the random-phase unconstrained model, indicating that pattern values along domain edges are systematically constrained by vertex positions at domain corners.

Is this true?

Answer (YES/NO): YES